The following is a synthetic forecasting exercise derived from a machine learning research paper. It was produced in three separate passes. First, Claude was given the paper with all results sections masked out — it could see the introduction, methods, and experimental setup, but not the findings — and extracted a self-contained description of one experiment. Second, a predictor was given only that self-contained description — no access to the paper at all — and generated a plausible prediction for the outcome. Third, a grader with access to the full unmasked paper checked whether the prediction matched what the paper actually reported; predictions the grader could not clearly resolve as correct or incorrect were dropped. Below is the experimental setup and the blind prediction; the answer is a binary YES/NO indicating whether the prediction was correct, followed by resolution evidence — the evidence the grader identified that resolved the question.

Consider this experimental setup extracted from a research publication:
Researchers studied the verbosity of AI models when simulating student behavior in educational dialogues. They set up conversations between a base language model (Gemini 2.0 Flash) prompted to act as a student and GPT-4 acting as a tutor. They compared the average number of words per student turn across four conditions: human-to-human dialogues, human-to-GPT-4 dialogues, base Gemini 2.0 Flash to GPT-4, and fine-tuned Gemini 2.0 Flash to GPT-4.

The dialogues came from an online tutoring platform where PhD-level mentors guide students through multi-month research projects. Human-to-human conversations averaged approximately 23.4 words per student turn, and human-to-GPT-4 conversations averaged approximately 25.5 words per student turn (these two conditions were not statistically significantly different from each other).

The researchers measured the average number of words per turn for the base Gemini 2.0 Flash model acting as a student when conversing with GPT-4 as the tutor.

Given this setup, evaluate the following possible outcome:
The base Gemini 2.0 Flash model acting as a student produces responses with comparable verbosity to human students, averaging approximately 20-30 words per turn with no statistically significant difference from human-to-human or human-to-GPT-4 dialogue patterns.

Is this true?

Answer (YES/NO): NO